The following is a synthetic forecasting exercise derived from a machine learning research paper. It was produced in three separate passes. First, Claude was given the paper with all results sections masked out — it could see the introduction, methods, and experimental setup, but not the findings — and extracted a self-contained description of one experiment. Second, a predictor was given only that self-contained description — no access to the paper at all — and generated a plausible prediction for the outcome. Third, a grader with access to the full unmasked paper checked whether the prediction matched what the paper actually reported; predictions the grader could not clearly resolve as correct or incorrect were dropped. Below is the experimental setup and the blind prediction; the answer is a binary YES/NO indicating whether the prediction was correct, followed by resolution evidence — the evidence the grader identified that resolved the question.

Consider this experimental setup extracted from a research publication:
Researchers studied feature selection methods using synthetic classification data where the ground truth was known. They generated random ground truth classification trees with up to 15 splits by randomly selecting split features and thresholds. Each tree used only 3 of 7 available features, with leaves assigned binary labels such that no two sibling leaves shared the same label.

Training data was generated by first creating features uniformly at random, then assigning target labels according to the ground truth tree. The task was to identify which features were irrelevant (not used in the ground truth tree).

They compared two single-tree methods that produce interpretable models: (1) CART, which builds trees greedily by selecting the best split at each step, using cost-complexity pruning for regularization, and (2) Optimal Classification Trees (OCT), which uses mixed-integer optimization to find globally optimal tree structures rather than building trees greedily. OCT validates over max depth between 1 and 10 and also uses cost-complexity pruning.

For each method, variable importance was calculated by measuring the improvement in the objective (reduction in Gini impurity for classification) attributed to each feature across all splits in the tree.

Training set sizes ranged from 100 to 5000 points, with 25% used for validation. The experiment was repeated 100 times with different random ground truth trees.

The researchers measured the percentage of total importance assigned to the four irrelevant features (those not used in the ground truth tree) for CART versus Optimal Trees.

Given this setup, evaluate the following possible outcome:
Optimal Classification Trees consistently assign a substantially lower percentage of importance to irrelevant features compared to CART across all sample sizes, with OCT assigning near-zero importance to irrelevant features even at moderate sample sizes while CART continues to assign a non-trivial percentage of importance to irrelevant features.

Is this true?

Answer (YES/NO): NO